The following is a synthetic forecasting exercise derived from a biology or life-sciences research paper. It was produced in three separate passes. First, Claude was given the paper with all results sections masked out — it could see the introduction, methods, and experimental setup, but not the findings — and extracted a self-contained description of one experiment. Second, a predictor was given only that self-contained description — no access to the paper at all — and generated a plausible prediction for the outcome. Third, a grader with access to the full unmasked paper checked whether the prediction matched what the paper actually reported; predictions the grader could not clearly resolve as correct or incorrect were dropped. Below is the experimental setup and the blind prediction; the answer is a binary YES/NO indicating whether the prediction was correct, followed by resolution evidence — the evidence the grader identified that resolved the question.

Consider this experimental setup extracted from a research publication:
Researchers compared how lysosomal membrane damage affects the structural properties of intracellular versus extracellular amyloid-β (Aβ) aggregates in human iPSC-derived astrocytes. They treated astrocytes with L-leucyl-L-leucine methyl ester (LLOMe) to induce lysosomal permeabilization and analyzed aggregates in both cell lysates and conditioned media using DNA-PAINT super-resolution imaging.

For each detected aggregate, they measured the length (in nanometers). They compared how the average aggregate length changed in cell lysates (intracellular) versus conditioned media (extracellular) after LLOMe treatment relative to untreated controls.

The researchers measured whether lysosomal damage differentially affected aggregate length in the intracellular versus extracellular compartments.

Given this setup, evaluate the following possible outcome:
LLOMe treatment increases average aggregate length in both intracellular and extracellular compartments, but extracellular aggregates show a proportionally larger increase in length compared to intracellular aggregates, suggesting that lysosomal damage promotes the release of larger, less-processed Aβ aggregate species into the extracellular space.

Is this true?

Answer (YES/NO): NO